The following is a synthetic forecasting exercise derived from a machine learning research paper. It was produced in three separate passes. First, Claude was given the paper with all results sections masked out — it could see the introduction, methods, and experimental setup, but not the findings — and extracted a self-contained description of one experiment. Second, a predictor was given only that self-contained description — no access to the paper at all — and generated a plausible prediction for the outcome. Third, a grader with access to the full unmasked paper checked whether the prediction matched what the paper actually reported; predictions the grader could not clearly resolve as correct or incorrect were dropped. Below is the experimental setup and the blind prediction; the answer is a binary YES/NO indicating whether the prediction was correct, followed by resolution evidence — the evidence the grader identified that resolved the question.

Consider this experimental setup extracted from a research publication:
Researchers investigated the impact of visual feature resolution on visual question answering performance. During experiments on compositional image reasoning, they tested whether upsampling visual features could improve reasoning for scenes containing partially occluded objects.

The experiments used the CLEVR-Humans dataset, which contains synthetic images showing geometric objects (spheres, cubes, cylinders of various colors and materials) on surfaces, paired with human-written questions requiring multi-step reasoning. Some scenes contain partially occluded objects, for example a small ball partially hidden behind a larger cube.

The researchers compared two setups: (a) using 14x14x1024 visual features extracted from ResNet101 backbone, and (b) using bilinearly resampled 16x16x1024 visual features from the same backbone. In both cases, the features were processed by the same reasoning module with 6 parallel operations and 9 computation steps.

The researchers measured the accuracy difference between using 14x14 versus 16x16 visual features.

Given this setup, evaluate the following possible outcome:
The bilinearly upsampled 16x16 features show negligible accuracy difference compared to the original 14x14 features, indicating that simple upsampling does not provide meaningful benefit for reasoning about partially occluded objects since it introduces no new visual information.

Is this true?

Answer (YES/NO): NO